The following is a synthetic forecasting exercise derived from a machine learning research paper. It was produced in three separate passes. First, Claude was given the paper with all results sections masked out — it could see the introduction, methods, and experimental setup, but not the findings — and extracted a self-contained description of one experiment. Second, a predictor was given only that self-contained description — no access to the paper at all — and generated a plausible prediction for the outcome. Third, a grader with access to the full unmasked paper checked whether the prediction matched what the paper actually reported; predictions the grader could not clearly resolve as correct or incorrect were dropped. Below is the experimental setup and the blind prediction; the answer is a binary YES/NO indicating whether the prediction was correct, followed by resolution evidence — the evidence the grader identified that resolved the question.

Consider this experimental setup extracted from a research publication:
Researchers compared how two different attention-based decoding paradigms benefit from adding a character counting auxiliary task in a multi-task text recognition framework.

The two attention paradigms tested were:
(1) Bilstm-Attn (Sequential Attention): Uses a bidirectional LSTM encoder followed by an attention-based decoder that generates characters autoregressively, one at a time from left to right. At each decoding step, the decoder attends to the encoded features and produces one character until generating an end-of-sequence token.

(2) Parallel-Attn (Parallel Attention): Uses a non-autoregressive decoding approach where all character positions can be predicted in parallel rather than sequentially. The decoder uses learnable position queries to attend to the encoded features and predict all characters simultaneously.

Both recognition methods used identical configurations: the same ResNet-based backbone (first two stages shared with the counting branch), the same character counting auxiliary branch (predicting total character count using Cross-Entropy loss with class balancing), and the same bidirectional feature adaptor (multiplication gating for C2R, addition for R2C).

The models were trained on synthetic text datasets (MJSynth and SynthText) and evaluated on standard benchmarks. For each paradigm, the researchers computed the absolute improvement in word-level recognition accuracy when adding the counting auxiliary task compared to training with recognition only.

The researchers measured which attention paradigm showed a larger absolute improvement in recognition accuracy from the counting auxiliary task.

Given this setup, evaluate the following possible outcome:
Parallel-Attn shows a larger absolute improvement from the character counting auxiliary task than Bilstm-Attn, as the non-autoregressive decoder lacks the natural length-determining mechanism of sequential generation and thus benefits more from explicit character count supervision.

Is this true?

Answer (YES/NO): NO